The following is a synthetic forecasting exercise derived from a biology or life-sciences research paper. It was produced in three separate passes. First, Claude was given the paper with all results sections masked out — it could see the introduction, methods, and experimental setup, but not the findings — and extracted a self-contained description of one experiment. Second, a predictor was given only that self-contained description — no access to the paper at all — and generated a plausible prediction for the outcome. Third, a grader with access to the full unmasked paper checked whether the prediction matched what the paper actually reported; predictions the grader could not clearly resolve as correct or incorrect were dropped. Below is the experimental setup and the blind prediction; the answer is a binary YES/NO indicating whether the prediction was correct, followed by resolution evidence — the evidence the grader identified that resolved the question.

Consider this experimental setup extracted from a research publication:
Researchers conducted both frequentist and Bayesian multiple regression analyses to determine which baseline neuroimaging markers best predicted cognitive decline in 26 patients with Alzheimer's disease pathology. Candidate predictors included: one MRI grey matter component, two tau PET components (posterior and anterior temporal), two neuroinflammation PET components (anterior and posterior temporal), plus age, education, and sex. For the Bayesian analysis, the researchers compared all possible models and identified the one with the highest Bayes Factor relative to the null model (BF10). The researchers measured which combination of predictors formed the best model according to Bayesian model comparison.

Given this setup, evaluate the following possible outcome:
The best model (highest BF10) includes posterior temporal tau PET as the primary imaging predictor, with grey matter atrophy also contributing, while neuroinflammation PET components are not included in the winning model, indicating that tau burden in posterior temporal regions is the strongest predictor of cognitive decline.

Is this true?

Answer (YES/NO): NO